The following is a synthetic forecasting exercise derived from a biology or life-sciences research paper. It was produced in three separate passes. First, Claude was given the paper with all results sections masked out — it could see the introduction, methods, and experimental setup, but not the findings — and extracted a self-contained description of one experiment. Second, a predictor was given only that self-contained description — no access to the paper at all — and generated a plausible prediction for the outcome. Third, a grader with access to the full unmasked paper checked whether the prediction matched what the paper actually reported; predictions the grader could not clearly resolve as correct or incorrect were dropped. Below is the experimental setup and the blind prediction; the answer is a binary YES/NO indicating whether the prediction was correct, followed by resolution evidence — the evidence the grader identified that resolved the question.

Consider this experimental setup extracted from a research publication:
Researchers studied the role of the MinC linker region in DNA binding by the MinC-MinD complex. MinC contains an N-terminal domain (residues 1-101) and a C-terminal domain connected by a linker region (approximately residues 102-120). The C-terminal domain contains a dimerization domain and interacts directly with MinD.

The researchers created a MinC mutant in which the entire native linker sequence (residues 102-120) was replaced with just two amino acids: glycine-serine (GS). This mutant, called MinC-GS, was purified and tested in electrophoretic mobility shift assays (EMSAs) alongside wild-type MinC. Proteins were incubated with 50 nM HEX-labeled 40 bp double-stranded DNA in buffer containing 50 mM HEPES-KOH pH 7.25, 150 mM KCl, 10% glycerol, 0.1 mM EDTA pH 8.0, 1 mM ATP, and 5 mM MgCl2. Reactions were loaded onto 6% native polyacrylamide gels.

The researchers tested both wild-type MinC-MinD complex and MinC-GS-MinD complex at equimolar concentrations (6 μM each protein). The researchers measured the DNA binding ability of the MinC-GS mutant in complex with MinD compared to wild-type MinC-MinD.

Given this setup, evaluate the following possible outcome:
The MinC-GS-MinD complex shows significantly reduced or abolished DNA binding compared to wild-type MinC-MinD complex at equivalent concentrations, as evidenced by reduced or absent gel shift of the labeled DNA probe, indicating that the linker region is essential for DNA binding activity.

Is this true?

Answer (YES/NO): YES